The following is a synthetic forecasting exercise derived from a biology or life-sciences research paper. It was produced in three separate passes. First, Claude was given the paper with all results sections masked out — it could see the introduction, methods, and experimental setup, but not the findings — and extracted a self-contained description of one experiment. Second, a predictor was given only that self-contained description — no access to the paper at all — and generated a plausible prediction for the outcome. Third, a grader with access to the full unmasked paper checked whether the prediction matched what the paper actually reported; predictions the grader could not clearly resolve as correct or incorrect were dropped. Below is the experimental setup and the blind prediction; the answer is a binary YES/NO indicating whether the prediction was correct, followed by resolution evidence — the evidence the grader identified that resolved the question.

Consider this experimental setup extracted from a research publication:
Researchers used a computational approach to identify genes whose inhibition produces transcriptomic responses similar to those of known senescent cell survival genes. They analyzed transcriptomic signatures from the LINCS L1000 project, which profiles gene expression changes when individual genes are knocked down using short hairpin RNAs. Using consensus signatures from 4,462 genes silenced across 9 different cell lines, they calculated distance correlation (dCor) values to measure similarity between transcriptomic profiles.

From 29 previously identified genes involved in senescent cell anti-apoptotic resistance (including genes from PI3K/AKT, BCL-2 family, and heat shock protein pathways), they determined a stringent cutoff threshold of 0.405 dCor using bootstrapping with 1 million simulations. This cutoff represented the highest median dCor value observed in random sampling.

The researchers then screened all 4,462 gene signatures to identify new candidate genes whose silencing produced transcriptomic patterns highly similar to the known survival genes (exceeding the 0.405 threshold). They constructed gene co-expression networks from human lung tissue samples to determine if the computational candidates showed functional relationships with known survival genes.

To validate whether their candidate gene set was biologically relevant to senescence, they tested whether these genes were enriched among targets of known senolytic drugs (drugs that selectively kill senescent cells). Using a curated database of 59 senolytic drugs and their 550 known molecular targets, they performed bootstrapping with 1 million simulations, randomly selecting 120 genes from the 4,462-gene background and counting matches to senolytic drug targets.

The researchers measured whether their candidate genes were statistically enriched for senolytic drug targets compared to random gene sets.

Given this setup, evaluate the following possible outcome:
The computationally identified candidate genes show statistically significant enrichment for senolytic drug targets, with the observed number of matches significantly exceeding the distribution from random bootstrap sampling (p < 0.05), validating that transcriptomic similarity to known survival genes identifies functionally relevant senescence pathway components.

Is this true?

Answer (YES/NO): YES